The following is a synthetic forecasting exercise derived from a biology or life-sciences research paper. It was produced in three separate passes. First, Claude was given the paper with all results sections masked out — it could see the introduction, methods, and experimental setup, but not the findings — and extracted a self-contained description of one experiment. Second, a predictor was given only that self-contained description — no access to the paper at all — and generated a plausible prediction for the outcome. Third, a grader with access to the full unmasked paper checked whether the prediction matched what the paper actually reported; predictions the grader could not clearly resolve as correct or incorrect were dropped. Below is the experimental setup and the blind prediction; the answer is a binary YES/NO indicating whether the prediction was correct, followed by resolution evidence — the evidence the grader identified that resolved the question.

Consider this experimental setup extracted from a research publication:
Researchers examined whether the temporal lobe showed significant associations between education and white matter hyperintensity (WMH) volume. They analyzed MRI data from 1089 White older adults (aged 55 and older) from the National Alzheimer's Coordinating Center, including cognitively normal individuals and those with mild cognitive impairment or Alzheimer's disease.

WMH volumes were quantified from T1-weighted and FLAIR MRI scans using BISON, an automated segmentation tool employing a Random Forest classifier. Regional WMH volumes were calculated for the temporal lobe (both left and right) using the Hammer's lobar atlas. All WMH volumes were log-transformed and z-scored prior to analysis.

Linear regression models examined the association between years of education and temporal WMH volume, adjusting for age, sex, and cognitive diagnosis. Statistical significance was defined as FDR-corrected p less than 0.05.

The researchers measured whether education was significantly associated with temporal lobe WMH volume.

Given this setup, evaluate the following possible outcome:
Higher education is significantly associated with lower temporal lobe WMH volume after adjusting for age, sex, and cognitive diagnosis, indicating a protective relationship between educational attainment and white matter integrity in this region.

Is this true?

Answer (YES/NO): YES